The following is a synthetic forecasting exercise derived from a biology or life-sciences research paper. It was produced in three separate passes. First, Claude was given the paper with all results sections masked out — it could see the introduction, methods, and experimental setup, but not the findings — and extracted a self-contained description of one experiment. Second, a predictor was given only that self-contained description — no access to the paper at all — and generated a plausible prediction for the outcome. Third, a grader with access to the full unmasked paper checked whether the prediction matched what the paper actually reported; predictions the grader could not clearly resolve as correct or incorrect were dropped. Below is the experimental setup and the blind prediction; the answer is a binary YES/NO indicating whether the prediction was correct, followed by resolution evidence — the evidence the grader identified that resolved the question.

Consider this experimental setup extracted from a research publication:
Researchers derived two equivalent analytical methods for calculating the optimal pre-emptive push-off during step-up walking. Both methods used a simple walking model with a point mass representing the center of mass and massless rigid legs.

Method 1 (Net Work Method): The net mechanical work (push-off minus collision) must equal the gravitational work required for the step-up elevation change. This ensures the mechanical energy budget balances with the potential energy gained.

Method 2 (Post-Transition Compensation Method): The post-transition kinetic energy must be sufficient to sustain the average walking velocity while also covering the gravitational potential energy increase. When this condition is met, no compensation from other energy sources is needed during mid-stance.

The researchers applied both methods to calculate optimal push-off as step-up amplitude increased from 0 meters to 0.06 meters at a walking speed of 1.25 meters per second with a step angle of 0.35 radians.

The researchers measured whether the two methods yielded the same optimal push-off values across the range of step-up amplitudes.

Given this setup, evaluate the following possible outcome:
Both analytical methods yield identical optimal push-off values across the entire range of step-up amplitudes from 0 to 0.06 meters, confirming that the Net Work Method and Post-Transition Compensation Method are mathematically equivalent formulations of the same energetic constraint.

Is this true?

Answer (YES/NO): YES